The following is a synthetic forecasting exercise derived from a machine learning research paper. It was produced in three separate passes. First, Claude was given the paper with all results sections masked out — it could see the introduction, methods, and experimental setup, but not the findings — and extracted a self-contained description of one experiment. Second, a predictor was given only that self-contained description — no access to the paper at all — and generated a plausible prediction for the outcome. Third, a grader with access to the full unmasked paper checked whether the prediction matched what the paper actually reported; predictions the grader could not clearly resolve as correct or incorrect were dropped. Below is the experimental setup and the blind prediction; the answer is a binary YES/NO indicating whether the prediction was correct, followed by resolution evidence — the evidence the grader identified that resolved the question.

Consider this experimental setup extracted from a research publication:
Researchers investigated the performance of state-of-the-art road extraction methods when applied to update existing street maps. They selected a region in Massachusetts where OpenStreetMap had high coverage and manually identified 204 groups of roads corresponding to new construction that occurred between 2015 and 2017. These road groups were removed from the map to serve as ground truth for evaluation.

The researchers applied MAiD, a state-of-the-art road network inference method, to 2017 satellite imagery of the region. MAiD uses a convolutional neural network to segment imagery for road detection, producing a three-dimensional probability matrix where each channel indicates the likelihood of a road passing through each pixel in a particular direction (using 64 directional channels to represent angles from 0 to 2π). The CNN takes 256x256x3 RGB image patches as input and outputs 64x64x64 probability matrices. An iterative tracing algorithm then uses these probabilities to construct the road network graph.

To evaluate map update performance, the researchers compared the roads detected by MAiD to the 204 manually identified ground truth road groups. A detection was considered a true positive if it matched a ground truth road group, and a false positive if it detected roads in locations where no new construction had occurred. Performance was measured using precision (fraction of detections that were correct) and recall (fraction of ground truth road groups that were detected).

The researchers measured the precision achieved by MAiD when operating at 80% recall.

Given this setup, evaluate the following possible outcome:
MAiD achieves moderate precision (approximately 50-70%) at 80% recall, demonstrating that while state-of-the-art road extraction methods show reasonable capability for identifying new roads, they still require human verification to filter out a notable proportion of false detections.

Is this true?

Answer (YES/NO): YES